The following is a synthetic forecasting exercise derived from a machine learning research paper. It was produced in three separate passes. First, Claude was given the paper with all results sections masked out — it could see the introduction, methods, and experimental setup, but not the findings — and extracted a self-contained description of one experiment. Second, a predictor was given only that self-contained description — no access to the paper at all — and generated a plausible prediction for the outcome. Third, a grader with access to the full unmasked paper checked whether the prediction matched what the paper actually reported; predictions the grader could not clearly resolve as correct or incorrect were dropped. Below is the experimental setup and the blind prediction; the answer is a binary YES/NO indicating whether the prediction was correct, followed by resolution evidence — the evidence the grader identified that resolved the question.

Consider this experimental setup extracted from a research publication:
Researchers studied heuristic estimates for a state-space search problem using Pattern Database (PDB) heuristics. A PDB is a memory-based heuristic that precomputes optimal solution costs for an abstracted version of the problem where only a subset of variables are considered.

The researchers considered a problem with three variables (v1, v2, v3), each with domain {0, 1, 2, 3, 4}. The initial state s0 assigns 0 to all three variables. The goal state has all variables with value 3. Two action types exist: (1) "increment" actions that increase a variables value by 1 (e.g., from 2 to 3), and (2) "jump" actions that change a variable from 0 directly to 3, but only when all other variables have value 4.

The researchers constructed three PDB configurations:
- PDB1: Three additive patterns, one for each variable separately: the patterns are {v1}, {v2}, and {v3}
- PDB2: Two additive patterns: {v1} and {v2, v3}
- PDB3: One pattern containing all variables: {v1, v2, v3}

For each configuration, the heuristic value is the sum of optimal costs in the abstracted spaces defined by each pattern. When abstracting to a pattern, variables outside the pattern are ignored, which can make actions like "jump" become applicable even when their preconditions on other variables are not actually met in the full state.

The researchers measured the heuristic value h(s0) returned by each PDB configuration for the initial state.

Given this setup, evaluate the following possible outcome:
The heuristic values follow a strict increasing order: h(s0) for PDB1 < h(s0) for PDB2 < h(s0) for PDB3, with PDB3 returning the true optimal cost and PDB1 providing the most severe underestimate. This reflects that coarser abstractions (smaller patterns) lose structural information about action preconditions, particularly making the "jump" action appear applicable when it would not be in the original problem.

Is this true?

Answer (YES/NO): YES